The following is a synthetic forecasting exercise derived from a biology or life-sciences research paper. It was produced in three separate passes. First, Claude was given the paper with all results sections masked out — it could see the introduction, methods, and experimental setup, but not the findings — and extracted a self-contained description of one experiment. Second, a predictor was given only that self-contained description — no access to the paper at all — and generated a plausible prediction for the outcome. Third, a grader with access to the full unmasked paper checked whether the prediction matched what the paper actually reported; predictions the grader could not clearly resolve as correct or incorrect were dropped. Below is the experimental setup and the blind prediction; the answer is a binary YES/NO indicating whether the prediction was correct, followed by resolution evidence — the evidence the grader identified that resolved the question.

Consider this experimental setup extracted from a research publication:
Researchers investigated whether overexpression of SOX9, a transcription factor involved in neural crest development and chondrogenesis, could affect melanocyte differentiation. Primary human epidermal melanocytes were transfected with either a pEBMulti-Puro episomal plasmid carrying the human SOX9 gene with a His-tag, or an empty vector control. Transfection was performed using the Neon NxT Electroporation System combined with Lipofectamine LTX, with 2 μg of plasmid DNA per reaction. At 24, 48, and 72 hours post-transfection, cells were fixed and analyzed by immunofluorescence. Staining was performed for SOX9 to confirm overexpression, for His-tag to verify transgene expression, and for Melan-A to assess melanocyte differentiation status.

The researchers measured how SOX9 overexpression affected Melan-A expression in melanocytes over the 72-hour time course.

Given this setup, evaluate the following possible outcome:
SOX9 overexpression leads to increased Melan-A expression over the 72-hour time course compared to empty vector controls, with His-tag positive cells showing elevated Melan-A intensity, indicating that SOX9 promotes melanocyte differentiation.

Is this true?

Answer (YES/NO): NO